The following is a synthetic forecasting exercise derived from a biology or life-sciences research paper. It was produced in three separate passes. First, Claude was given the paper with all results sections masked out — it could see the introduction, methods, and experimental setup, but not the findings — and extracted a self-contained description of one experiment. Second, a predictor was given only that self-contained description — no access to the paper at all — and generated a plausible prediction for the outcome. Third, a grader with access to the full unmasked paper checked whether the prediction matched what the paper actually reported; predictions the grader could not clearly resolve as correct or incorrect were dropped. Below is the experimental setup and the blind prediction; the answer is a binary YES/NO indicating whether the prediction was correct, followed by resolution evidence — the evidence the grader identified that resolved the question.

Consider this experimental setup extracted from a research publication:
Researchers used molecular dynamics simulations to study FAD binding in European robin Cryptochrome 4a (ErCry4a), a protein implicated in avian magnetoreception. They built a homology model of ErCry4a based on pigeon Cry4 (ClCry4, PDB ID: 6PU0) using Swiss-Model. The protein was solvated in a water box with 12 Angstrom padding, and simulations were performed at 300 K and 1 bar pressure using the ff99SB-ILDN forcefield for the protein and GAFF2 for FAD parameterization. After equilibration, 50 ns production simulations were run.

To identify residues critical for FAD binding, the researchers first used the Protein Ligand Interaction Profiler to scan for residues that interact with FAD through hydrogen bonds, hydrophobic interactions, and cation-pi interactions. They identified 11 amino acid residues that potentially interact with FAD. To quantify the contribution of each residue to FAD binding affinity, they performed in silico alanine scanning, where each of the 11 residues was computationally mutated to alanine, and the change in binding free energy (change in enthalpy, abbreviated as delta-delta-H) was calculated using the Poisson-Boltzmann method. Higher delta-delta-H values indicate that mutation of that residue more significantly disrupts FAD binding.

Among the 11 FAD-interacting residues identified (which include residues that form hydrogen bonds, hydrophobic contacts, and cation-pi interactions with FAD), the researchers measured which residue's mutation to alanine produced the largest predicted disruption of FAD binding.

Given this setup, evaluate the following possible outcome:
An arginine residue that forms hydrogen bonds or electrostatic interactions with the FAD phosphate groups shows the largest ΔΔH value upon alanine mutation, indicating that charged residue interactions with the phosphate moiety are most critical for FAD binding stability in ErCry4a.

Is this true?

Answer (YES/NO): NO